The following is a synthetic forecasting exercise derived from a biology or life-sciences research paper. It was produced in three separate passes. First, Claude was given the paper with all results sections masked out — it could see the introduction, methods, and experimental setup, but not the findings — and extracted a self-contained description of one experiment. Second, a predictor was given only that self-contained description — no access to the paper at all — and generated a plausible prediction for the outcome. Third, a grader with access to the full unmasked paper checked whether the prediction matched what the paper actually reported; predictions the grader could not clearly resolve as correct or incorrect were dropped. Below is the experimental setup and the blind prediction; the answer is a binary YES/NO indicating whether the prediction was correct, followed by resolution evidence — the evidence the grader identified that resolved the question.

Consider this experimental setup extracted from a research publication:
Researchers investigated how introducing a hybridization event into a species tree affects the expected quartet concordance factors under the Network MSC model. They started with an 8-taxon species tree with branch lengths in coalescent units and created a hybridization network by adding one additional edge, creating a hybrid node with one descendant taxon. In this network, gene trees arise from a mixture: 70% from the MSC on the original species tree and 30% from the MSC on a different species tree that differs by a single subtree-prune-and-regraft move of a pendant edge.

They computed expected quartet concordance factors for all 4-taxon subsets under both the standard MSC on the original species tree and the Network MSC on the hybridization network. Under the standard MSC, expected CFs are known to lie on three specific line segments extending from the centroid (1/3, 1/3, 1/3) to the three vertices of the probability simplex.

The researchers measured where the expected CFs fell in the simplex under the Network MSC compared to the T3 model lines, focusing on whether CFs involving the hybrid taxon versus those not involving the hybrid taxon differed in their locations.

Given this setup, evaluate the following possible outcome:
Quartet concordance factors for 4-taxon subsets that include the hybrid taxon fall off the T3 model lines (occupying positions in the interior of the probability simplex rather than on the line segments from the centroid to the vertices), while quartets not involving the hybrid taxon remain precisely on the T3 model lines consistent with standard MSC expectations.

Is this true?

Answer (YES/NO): NO